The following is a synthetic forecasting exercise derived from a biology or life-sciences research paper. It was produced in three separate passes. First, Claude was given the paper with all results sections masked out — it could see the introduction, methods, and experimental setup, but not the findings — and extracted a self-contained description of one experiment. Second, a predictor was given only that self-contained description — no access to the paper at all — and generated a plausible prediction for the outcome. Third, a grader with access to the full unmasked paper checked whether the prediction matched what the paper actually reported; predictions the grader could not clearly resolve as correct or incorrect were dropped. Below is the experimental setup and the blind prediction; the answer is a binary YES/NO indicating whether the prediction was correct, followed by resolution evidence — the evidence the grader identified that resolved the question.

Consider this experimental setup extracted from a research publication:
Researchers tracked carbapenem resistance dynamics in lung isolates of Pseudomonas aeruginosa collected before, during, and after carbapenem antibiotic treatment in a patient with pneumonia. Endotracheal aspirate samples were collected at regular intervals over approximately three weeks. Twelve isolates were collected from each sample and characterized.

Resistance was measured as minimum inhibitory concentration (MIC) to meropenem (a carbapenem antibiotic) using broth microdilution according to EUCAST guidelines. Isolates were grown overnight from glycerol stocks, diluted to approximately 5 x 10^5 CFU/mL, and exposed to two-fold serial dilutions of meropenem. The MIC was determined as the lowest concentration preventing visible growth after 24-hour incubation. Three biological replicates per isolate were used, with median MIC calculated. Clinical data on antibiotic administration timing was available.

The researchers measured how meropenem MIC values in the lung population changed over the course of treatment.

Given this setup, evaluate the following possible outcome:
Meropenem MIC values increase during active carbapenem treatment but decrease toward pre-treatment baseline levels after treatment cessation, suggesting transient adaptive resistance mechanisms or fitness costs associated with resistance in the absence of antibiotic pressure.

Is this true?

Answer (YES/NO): NO